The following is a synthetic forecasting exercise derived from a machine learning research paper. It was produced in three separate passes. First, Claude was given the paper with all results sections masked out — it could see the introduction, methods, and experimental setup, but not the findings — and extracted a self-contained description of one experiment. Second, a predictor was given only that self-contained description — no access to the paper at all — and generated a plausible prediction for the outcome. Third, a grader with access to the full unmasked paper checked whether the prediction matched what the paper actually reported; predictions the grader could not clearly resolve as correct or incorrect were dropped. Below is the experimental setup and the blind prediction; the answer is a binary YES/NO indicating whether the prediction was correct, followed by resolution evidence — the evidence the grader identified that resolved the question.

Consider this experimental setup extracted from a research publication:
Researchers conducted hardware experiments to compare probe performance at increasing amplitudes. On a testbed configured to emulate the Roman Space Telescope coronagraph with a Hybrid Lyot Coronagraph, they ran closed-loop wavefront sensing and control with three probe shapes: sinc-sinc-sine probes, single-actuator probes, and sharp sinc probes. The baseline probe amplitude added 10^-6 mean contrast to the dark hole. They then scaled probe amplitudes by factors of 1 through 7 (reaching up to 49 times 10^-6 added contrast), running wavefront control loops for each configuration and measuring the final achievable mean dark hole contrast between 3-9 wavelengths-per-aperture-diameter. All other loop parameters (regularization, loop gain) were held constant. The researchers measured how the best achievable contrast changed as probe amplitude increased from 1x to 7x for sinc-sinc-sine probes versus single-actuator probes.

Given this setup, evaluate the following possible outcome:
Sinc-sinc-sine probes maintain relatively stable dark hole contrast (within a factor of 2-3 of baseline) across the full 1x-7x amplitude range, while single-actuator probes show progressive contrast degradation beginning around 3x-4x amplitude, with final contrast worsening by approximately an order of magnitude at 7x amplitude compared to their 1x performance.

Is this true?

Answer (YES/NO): NO